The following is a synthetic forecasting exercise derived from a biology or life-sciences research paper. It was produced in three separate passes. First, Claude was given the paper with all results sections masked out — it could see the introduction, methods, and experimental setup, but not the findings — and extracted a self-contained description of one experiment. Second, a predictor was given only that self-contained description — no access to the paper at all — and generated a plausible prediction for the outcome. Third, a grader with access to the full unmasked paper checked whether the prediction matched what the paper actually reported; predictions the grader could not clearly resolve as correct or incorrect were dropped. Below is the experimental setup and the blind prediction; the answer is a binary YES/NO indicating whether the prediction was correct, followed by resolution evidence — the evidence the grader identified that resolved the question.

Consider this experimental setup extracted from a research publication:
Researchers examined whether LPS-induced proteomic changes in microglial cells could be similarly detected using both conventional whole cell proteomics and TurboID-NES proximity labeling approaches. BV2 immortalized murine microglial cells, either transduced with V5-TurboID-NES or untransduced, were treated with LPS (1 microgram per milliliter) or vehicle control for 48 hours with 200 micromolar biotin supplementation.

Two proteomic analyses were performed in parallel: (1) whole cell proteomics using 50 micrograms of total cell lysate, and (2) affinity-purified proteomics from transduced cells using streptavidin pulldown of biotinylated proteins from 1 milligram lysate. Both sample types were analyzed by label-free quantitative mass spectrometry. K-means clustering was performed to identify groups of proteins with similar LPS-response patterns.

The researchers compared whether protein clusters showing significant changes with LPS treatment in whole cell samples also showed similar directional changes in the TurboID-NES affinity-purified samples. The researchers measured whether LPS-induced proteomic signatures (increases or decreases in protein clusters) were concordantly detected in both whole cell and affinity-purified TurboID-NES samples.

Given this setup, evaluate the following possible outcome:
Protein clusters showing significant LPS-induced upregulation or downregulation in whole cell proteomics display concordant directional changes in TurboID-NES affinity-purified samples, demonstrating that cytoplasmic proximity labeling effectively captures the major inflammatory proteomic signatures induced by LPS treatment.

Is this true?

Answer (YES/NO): NO